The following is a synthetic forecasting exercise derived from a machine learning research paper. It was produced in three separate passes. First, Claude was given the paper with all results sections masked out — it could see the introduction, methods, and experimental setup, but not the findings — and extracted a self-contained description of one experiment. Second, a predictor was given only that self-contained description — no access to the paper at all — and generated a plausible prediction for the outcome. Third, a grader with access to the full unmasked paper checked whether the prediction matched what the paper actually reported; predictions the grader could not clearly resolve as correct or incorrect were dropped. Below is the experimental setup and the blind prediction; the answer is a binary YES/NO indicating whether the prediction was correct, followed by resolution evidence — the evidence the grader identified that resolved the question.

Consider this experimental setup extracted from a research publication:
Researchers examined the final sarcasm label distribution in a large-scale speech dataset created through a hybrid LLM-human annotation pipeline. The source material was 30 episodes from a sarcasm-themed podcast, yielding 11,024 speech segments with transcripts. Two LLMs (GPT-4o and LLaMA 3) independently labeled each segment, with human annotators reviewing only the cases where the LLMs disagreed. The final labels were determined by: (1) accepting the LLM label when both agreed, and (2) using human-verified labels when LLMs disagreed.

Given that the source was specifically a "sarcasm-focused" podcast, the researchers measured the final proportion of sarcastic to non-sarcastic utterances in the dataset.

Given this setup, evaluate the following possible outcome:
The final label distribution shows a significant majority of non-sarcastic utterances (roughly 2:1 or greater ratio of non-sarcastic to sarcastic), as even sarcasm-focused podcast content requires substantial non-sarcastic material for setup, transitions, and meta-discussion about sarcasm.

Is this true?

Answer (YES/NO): NO